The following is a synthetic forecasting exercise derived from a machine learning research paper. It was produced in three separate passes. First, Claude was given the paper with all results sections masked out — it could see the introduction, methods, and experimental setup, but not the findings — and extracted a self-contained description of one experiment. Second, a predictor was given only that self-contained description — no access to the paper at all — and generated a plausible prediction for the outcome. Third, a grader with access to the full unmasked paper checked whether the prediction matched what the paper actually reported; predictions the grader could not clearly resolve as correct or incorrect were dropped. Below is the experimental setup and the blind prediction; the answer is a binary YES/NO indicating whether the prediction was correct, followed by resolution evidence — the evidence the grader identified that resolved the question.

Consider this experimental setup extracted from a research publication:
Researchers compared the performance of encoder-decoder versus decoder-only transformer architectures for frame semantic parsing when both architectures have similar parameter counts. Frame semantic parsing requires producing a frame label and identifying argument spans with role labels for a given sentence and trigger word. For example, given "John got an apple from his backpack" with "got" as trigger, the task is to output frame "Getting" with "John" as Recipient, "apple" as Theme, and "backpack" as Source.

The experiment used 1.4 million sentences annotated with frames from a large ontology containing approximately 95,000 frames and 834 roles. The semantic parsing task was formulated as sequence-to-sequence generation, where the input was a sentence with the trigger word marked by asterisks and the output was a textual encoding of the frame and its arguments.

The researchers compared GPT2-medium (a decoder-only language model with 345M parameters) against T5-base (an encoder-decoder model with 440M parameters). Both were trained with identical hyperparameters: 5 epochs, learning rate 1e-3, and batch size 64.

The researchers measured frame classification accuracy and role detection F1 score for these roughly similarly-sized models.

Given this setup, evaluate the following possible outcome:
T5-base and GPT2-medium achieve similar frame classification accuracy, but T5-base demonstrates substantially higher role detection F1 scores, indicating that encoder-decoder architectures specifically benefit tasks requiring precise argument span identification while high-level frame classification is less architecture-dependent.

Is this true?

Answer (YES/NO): NO